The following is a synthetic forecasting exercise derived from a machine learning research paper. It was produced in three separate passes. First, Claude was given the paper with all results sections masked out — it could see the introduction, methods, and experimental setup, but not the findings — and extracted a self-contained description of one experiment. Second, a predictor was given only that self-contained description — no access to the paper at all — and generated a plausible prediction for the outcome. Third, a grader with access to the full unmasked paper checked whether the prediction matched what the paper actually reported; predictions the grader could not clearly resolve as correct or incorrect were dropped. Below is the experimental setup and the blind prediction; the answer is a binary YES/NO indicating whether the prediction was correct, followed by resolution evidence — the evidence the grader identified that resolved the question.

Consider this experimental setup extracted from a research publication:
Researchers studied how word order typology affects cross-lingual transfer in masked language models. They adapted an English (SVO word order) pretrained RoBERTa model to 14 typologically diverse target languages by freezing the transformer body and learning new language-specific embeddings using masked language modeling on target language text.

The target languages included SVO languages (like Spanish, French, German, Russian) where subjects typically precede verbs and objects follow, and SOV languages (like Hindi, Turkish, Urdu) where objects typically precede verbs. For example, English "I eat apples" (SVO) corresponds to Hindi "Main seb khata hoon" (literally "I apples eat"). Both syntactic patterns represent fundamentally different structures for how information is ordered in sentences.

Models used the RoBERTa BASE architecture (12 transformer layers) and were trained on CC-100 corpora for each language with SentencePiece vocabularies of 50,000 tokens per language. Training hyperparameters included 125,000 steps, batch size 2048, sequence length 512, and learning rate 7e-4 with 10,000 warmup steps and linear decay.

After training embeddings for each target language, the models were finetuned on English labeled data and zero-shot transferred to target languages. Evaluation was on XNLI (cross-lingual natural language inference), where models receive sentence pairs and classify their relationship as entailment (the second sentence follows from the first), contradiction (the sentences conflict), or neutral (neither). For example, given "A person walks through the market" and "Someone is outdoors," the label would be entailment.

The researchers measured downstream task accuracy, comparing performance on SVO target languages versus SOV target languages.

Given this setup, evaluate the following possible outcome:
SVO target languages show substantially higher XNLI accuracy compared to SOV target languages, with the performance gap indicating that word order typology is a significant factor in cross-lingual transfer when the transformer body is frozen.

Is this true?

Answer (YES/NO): YES